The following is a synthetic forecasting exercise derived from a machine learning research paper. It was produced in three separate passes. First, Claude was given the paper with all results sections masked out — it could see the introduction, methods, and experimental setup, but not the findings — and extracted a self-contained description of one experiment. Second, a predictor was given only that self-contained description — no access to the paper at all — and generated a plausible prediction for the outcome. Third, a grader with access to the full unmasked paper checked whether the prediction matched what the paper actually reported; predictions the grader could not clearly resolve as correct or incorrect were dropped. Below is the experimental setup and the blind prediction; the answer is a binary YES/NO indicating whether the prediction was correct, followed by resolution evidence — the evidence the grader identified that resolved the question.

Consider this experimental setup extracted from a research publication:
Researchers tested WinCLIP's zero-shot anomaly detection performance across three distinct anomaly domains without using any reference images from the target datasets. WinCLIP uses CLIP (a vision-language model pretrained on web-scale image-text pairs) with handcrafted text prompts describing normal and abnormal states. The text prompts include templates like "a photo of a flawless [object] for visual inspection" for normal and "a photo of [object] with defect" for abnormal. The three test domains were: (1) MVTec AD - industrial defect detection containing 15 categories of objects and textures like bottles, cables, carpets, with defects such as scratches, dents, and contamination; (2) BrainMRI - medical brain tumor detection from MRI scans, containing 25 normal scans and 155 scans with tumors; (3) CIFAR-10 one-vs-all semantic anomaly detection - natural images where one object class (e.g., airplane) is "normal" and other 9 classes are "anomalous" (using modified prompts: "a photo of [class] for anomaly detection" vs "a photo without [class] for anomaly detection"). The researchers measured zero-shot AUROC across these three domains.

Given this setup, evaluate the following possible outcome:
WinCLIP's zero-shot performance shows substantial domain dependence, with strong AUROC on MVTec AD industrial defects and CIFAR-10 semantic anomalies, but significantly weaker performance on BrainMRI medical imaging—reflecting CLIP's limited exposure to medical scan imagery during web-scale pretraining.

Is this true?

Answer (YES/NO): NO